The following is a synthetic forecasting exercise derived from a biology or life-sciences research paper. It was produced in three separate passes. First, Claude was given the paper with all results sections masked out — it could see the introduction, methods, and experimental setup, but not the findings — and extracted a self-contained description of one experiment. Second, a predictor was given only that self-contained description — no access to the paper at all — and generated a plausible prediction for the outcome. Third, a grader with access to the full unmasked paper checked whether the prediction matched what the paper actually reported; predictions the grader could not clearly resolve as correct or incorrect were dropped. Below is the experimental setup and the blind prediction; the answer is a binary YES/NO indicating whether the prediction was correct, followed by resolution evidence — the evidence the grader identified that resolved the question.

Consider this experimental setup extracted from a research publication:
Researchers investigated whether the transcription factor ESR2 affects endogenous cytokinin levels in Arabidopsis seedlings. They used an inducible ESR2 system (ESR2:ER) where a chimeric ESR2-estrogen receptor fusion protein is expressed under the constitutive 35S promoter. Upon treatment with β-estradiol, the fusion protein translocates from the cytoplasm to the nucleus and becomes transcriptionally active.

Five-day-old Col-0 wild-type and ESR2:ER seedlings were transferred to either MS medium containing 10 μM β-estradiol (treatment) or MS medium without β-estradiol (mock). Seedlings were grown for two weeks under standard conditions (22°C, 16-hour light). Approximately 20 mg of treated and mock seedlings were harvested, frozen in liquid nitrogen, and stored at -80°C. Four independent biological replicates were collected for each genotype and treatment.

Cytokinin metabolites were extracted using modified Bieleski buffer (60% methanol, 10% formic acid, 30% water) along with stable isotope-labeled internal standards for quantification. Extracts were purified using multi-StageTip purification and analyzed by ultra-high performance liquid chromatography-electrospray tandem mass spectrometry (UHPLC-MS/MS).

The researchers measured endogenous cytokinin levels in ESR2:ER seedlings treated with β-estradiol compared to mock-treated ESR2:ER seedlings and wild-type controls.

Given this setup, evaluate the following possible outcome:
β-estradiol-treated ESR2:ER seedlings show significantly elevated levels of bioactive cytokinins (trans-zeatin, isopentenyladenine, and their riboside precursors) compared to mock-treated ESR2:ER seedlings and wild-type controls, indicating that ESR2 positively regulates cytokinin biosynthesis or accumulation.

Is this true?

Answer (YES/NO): NO